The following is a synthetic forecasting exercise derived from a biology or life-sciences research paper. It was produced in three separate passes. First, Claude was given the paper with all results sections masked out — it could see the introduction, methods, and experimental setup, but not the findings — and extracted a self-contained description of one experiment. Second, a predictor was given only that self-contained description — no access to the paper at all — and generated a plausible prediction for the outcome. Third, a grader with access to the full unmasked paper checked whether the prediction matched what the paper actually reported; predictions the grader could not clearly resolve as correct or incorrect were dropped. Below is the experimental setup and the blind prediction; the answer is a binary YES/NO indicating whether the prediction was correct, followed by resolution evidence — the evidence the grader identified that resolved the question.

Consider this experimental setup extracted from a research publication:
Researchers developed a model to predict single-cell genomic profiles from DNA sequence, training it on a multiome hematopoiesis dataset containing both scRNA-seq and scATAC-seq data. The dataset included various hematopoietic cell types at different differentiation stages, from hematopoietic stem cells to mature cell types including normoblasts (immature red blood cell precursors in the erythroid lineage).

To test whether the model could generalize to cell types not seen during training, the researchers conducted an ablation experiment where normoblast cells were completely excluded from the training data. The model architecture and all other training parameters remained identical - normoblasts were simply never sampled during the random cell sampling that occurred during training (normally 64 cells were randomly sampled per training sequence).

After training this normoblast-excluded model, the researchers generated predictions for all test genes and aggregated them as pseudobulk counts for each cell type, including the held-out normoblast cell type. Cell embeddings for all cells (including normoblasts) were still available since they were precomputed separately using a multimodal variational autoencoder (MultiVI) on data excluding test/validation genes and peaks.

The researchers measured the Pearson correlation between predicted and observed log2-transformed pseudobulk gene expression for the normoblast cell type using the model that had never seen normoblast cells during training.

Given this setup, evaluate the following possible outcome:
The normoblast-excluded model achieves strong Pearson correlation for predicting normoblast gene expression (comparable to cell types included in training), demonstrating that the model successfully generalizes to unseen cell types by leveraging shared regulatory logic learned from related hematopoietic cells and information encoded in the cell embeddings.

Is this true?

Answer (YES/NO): YES